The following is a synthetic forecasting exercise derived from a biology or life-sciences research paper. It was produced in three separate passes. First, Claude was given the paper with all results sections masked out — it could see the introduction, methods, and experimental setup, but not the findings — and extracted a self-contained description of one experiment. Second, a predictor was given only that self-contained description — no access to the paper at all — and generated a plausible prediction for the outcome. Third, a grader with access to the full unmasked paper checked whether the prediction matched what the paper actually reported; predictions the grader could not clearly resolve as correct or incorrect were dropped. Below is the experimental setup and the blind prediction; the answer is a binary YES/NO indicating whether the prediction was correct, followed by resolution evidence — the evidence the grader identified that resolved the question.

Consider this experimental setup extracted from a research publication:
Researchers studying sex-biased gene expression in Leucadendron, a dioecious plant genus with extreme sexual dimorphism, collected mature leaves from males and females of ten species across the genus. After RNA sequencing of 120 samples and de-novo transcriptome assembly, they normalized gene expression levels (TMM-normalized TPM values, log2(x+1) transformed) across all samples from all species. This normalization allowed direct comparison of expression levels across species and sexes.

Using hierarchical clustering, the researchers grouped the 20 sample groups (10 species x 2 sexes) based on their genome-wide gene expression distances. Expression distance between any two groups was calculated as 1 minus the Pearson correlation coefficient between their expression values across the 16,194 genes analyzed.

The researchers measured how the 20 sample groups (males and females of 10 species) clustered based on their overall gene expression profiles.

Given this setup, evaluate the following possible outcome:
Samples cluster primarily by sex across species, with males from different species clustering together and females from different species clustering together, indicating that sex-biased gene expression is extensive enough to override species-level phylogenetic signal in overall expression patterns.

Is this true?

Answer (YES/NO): NO